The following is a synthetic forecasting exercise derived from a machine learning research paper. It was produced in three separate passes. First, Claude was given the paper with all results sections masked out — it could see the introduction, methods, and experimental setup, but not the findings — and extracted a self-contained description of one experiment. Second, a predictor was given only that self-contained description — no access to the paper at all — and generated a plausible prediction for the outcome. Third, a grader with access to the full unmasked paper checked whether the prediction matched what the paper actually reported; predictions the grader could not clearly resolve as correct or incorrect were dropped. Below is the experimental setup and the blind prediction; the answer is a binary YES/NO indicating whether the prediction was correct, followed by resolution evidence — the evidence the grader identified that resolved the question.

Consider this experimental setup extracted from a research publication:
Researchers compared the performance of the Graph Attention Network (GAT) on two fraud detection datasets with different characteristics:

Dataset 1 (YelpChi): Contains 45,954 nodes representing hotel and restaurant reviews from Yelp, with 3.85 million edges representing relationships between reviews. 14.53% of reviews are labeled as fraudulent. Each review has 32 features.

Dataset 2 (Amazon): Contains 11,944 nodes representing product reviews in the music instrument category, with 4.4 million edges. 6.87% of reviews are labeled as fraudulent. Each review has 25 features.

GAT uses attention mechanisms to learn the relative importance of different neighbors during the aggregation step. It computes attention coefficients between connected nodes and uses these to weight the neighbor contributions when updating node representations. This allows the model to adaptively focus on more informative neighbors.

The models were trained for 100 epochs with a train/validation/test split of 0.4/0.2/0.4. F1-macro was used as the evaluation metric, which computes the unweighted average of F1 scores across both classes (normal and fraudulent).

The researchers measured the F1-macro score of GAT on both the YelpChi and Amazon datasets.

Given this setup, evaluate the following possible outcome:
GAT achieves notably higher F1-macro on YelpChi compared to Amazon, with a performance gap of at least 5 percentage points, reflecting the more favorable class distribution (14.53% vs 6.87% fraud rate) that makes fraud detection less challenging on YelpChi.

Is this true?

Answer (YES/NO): NO